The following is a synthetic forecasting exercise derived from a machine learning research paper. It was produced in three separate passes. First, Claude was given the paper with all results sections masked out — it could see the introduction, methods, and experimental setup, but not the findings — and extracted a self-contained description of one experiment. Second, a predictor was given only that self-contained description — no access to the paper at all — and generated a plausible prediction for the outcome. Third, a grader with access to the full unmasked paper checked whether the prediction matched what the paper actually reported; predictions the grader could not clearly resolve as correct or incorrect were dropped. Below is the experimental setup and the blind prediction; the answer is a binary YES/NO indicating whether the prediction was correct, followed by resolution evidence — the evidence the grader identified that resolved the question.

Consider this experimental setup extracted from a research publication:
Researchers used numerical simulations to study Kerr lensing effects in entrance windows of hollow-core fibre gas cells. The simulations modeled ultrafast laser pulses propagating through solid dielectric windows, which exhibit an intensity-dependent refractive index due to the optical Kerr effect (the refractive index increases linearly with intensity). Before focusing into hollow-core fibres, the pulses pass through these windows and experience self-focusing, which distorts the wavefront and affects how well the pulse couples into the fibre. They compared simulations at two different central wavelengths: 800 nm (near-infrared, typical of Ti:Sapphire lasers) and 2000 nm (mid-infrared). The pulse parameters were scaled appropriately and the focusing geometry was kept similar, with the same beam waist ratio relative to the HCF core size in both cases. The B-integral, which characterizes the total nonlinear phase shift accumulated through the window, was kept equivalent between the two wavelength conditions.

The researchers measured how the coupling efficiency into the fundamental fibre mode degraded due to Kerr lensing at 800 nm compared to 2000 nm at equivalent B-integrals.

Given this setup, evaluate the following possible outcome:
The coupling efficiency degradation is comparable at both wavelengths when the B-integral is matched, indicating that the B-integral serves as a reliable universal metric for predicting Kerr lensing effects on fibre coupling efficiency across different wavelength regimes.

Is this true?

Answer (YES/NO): NO